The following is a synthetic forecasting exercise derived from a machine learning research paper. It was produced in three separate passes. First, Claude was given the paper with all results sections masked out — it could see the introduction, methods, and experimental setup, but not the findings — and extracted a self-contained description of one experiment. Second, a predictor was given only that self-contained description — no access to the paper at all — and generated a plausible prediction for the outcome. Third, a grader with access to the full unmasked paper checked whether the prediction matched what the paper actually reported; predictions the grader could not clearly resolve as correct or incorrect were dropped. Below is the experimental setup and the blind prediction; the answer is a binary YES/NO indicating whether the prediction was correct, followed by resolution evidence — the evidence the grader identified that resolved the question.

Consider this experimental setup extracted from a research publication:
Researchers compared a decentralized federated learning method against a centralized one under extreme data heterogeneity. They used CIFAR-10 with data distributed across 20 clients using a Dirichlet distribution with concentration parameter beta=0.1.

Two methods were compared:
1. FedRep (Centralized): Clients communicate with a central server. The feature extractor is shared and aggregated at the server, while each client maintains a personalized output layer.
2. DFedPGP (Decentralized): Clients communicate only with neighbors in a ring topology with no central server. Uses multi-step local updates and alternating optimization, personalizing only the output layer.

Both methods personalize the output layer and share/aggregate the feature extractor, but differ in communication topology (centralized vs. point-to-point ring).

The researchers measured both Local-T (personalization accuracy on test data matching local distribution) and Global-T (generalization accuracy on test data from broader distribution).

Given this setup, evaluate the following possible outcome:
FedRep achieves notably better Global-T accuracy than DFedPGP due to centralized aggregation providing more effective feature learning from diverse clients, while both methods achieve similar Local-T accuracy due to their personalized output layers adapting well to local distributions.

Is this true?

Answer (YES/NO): NO